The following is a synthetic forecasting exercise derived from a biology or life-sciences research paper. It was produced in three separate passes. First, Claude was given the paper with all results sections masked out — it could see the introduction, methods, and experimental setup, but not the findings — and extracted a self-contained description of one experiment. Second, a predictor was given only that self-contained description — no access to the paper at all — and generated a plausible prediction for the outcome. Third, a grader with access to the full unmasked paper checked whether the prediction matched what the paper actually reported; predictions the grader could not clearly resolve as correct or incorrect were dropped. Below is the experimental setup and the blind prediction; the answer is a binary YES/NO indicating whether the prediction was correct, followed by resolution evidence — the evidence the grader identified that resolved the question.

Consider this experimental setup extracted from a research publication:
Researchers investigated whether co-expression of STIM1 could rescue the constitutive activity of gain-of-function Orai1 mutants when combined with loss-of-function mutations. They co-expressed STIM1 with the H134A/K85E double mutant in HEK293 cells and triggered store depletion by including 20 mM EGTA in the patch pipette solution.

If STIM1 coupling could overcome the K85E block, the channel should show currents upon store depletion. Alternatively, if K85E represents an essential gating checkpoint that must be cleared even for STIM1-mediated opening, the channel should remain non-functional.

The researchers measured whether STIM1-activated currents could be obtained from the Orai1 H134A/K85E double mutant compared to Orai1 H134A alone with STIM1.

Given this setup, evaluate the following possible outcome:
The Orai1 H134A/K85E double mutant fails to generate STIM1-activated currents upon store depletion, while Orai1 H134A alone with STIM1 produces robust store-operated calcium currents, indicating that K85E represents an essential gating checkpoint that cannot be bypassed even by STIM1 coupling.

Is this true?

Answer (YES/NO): YES